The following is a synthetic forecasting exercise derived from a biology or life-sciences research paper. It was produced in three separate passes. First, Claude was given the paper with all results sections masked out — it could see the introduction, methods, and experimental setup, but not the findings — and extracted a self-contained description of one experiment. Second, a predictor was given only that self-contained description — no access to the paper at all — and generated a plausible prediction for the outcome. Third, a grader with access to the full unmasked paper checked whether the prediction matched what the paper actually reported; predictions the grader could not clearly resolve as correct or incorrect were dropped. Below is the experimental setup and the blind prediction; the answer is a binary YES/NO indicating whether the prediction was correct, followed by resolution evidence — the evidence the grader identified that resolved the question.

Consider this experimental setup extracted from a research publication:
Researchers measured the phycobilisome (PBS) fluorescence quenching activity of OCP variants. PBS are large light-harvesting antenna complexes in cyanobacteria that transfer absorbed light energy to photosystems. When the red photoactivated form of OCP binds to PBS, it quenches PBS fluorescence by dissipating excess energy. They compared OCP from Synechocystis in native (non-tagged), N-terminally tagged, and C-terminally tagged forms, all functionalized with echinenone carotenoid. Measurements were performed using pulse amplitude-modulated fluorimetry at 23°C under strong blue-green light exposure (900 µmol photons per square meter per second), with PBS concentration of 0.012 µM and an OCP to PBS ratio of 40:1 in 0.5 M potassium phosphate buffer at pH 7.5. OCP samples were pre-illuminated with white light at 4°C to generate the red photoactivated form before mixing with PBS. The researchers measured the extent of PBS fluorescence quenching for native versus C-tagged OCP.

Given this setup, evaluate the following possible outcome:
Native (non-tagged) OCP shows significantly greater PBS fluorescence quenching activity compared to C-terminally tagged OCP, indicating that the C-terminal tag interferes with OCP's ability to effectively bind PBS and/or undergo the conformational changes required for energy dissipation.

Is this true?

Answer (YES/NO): NO